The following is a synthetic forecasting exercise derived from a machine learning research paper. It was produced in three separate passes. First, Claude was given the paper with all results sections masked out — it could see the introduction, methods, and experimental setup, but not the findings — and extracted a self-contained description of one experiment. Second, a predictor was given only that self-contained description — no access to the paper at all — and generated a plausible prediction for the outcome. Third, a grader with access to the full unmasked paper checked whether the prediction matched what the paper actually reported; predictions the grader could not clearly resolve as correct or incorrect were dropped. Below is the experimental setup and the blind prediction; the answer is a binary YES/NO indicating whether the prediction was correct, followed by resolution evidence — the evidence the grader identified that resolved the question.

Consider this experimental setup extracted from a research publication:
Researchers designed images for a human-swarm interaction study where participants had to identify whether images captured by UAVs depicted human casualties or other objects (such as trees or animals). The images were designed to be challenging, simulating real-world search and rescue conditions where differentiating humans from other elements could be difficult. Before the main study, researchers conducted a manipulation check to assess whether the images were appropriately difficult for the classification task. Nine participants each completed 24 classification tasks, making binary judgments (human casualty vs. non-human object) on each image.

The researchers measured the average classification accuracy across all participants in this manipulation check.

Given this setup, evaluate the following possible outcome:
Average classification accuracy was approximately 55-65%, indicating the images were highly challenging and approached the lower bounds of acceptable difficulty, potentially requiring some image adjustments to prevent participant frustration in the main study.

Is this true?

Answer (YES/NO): YES